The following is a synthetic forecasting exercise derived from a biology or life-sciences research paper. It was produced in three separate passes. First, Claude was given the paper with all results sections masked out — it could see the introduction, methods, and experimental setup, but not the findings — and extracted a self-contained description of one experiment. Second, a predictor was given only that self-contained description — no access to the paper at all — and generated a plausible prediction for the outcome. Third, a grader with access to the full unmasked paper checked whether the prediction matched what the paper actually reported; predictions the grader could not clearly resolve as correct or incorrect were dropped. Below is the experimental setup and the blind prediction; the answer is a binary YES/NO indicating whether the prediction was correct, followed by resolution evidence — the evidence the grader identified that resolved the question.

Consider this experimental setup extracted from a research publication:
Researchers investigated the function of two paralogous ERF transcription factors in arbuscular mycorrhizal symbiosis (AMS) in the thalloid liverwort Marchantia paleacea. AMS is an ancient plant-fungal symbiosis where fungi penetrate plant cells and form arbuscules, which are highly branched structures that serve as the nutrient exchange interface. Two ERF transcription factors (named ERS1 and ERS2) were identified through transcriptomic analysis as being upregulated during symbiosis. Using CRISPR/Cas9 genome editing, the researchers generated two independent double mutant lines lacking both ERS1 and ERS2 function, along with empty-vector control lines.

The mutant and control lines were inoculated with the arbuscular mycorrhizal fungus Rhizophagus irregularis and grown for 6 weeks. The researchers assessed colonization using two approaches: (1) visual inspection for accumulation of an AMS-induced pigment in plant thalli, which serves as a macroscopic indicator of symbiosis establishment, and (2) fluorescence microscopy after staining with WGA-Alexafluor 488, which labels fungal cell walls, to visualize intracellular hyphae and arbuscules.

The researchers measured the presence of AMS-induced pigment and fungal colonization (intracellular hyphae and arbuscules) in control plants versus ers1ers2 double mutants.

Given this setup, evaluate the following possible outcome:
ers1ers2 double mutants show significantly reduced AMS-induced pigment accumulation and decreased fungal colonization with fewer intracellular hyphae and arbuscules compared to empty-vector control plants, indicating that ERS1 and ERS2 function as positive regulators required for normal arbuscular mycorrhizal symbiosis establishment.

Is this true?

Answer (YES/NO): NO